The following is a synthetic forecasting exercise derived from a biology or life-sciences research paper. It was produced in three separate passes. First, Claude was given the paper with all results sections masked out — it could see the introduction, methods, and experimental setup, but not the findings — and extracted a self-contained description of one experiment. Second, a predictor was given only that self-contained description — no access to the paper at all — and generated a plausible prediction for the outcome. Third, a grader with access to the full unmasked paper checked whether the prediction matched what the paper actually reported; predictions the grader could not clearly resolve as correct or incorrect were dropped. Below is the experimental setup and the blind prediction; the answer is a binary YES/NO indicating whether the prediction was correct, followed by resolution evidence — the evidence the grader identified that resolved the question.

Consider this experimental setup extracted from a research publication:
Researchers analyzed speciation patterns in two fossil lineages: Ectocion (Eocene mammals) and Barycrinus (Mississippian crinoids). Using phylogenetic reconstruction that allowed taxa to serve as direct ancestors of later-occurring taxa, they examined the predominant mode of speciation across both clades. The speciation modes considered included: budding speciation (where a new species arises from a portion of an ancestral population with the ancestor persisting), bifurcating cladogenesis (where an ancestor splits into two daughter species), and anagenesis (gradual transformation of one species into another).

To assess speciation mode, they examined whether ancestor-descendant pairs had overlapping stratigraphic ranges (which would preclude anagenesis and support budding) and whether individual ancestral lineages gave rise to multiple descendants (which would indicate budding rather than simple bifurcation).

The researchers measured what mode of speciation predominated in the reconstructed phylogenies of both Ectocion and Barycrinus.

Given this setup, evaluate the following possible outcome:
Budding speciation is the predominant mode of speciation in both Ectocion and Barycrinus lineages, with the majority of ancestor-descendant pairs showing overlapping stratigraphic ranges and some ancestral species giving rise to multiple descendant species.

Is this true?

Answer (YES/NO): YES